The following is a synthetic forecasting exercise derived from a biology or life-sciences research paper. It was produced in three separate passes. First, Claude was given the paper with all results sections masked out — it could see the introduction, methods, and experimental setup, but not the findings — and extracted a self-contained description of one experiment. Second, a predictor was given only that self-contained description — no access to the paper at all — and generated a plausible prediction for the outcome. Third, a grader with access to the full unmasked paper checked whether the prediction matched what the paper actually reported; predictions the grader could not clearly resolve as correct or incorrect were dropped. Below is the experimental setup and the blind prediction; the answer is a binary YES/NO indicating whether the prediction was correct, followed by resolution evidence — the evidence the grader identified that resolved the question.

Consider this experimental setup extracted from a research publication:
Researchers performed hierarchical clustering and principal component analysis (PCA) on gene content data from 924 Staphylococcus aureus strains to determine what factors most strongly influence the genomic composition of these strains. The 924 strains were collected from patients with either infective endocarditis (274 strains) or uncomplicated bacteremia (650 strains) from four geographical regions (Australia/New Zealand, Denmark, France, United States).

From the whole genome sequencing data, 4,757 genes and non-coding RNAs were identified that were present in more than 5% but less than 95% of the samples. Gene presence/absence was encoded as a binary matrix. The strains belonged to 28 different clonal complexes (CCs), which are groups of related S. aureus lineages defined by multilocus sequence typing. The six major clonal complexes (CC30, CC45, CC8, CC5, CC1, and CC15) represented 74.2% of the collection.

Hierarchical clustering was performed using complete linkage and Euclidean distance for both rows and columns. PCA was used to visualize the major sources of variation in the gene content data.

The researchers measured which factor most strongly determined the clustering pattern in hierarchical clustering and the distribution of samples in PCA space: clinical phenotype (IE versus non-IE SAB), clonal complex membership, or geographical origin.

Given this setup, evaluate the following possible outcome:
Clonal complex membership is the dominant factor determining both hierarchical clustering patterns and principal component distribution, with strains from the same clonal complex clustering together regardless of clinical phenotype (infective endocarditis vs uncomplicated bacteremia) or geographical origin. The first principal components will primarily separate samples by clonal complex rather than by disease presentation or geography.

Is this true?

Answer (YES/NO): YES